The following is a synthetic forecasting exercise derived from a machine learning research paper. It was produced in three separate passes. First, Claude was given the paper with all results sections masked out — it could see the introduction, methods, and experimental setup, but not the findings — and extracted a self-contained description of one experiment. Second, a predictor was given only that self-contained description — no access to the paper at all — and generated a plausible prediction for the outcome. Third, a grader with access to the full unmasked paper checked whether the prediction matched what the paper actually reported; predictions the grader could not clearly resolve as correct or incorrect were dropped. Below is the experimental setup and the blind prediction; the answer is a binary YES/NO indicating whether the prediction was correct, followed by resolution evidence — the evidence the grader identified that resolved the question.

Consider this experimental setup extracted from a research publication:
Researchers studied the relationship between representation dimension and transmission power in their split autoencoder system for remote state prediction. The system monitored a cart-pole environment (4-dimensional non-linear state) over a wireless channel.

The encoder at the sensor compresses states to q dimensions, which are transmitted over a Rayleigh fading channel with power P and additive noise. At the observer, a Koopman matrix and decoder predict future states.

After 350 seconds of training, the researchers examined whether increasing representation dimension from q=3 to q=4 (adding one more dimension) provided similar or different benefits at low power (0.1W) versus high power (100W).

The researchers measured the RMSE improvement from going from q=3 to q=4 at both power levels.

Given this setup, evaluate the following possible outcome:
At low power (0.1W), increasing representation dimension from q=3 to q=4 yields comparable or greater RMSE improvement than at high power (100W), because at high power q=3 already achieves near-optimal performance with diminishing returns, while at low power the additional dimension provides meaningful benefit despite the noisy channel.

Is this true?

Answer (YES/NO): YES